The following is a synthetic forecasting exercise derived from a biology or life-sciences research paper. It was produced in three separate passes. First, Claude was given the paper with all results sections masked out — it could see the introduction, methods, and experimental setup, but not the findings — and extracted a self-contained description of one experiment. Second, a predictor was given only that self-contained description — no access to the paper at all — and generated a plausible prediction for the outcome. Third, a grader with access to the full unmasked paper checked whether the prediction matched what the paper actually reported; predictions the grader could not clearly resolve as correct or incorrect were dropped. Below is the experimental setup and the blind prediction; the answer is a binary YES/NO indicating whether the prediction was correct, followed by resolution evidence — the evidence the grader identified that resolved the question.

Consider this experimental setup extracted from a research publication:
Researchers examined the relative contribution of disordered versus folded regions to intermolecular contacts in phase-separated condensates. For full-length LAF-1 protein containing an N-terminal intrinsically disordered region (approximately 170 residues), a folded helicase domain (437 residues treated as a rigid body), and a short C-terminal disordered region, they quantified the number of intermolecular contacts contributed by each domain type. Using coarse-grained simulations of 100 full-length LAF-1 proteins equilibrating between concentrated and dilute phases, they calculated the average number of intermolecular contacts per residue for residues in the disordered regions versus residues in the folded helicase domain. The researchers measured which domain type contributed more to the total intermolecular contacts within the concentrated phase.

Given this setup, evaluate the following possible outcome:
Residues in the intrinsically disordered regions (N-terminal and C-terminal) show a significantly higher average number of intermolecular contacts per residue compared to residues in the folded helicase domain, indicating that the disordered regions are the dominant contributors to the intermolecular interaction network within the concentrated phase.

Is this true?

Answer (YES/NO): YES